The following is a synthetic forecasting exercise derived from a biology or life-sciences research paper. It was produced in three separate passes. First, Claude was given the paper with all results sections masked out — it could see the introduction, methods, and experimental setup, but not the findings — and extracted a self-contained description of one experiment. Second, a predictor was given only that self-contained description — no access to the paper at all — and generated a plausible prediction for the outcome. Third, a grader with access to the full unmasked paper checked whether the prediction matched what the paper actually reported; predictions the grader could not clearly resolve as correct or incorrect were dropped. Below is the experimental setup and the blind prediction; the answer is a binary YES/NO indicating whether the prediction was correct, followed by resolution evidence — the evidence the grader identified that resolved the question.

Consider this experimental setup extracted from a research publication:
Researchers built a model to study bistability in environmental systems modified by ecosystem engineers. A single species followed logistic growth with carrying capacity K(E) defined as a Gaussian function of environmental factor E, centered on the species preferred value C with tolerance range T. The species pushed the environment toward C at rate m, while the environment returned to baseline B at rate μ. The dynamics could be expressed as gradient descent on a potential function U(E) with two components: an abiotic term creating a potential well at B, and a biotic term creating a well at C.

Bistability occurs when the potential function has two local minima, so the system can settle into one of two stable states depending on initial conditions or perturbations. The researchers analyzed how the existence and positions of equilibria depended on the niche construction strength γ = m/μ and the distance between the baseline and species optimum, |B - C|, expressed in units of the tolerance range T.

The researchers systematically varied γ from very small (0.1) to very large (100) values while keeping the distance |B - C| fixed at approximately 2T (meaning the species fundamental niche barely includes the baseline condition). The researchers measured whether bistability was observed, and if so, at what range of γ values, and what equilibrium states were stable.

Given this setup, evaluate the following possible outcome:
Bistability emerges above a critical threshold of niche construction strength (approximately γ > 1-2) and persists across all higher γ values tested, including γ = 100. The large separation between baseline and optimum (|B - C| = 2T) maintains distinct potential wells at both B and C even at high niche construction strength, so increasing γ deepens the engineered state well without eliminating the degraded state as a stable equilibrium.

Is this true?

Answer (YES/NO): NO